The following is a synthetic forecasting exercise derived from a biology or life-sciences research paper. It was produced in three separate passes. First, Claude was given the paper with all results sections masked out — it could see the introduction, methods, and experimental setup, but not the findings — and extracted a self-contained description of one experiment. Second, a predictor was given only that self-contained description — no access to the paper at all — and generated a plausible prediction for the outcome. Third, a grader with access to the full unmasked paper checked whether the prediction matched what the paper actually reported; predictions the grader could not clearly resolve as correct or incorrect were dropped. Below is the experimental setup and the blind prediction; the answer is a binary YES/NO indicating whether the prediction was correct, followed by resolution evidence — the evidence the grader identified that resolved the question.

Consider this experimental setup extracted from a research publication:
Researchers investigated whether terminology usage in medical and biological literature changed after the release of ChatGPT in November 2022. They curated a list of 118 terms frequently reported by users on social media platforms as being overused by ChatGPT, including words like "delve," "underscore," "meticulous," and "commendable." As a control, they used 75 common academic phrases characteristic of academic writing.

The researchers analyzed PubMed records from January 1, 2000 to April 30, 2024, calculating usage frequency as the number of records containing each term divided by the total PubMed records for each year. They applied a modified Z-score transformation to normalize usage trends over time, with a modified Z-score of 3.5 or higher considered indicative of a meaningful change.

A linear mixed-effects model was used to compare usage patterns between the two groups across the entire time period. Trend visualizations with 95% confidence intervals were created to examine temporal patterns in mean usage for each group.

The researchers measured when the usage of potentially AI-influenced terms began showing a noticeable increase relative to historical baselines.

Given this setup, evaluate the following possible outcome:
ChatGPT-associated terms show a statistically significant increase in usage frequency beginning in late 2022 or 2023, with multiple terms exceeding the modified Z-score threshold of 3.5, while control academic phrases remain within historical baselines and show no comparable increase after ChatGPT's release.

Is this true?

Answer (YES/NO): NO